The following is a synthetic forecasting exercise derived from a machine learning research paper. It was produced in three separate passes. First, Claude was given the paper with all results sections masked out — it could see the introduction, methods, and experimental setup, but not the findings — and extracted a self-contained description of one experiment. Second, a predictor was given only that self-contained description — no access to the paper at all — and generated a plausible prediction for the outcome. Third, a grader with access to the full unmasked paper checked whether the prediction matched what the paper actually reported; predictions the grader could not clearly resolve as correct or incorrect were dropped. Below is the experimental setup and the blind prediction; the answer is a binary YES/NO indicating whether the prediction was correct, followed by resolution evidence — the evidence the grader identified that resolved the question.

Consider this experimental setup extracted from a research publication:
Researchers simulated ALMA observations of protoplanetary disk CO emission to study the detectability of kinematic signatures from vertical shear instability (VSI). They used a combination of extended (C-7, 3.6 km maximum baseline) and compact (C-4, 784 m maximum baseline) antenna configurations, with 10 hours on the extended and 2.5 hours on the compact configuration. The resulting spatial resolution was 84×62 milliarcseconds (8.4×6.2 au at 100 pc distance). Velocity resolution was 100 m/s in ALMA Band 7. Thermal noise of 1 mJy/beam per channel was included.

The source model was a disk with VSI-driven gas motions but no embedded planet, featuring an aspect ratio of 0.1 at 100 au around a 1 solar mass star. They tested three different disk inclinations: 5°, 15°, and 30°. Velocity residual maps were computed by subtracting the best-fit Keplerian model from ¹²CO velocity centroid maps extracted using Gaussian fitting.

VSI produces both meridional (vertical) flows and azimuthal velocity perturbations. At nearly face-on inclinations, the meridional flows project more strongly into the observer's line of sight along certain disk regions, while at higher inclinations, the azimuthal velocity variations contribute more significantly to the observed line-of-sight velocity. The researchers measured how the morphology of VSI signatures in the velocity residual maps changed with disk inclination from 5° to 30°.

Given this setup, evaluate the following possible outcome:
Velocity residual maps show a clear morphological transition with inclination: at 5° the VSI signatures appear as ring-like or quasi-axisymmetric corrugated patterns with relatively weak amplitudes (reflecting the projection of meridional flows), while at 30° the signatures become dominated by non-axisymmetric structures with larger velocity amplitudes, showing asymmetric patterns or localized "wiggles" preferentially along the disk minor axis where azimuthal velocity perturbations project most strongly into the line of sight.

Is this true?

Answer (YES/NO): NO